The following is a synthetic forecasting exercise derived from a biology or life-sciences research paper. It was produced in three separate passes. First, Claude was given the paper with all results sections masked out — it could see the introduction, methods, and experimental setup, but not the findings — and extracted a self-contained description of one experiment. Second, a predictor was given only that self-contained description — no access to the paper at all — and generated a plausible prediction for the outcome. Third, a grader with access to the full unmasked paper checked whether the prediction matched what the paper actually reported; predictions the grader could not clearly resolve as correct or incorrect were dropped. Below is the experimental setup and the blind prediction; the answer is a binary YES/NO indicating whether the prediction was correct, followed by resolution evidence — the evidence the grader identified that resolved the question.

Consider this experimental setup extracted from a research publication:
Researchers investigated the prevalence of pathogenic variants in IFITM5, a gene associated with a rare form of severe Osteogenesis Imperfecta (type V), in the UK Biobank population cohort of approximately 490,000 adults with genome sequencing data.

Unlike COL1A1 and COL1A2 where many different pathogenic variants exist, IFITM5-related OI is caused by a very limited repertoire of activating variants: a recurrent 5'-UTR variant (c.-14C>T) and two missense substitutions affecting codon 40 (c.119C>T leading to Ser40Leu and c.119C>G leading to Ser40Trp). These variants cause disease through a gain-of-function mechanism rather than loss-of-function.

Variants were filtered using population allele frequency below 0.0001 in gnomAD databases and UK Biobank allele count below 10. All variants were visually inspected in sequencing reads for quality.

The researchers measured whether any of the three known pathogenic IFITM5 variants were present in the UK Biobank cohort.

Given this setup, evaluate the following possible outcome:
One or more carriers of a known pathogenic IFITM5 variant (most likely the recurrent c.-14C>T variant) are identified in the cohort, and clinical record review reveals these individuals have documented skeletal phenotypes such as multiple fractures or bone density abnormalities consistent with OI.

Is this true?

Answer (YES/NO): NO